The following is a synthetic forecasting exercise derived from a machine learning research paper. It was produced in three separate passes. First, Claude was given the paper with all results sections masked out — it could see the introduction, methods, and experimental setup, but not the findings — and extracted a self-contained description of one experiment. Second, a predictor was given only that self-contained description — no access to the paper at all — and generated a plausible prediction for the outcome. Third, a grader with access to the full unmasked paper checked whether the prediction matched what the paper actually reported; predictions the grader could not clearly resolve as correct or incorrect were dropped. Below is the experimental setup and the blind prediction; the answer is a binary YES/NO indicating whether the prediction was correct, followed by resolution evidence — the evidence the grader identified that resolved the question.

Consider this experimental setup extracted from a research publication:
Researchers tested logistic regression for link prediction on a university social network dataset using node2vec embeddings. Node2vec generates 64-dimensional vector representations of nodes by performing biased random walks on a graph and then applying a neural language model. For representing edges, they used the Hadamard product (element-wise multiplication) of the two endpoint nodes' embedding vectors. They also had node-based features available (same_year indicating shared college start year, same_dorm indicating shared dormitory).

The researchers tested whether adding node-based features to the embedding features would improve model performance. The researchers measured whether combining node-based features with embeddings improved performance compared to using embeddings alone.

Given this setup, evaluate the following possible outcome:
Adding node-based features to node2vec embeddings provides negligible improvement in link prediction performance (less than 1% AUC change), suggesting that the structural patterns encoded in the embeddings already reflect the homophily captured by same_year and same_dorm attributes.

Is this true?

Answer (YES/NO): YES